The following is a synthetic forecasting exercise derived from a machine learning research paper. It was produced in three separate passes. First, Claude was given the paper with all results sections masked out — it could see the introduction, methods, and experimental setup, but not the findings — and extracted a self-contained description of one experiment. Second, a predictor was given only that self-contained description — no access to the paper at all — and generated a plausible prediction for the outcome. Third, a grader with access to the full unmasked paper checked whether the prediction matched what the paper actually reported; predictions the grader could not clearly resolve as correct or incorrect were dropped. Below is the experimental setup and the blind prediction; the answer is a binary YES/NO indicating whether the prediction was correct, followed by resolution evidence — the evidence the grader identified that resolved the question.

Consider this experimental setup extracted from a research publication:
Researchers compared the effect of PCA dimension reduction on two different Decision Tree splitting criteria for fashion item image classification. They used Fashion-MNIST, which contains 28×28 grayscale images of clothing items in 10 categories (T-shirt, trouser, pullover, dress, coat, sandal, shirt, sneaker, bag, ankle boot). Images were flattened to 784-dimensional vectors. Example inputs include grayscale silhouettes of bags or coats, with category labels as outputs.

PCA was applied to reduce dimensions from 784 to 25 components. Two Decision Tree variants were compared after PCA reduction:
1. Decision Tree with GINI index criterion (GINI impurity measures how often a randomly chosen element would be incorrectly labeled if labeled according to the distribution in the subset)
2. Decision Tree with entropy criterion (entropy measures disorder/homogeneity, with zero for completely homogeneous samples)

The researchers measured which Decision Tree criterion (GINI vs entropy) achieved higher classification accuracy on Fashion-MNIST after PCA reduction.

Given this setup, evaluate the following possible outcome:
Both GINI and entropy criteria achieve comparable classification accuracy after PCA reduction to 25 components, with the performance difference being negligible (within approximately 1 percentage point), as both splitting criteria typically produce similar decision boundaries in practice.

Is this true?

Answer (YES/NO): NO